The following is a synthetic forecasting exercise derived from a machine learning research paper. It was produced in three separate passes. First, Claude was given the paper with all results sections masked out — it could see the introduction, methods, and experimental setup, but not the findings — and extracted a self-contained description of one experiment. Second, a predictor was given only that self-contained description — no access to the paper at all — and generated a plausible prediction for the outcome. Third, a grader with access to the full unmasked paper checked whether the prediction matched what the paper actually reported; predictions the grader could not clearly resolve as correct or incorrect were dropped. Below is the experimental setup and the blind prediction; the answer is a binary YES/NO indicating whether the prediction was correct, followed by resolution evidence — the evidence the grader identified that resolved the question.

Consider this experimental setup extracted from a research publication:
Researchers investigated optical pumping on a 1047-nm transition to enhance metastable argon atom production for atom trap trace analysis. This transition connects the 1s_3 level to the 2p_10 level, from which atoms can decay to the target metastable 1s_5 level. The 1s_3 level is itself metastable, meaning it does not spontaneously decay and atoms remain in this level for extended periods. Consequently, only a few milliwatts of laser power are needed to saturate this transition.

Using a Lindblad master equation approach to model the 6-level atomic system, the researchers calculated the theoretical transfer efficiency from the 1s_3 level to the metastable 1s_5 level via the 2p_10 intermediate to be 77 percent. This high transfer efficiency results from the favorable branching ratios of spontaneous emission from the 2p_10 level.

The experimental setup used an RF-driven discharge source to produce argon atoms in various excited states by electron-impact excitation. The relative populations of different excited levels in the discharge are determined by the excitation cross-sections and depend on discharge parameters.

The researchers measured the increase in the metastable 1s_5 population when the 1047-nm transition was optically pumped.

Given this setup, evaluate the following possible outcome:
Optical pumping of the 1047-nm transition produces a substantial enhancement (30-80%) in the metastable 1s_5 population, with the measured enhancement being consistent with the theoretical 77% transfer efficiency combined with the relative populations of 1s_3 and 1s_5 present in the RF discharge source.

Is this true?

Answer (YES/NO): NO